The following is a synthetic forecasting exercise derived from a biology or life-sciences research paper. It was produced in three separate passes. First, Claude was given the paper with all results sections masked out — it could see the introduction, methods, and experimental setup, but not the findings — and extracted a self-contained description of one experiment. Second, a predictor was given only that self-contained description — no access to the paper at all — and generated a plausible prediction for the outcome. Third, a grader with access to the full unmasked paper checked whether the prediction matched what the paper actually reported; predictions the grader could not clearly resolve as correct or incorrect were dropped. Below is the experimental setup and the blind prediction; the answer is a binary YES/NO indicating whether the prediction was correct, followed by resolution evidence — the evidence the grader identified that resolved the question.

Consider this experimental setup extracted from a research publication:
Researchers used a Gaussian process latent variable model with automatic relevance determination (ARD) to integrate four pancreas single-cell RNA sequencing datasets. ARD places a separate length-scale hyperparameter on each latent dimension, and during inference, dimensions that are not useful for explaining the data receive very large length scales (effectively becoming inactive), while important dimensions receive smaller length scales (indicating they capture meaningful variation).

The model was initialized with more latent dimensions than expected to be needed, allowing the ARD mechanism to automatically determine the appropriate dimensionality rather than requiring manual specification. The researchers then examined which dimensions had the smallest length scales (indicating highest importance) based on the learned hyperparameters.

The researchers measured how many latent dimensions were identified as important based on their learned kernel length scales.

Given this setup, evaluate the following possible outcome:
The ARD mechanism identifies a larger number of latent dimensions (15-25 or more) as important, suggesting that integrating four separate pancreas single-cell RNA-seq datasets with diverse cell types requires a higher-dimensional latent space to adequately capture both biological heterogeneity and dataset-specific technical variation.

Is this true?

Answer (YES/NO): NO